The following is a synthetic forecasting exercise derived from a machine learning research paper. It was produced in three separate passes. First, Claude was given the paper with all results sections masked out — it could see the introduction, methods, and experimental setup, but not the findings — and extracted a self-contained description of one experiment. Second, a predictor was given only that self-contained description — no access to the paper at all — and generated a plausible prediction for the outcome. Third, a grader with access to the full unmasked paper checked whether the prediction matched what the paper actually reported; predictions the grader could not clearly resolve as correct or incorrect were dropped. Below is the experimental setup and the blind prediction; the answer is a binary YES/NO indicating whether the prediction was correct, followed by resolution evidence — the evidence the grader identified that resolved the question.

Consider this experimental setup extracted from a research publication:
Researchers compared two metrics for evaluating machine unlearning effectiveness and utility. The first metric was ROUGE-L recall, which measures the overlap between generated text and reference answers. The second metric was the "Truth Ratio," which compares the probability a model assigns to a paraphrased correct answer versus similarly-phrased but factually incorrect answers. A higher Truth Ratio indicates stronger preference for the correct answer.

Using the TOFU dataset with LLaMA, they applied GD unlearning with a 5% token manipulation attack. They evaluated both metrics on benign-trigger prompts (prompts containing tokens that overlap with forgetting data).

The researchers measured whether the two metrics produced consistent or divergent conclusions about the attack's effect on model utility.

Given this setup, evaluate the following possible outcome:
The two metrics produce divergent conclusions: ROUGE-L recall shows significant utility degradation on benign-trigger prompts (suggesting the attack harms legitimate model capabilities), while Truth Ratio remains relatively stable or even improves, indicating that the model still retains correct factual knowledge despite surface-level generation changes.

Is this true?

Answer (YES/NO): NO